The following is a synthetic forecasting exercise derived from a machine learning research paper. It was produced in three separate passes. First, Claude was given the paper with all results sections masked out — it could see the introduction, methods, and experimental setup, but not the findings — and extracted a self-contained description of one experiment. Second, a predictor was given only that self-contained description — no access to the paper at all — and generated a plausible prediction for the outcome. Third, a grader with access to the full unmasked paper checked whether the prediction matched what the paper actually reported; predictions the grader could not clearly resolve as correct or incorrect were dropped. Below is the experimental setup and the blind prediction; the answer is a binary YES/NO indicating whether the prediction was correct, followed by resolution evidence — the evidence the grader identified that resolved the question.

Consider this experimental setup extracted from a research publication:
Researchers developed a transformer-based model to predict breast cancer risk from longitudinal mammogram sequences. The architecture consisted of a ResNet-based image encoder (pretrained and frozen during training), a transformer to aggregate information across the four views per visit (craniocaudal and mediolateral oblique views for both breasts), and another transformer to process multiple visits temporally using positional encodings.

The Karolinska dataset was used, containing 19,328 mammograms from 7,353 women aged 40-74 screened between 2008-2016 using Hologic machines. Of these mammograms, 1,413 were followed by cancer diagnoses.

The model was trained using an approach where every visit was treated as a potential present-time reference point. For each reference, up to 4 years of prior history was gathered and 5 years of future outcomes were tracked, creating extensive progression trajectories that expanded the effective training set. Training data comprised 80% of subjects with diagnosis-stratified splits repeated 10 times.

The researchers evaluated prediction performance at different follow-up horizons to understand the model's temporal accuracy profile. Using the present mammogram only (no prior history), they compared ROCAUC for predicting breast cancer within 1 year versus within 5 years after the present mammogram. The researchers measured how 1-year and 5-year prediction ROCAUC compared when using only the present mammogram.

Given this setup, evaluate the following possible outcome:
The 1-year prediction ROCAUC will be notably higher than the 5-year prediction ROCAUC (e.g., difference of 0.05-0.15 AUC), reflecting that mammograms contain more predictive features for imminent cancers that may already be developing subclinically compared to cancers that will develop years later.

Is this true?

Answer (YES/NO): YES